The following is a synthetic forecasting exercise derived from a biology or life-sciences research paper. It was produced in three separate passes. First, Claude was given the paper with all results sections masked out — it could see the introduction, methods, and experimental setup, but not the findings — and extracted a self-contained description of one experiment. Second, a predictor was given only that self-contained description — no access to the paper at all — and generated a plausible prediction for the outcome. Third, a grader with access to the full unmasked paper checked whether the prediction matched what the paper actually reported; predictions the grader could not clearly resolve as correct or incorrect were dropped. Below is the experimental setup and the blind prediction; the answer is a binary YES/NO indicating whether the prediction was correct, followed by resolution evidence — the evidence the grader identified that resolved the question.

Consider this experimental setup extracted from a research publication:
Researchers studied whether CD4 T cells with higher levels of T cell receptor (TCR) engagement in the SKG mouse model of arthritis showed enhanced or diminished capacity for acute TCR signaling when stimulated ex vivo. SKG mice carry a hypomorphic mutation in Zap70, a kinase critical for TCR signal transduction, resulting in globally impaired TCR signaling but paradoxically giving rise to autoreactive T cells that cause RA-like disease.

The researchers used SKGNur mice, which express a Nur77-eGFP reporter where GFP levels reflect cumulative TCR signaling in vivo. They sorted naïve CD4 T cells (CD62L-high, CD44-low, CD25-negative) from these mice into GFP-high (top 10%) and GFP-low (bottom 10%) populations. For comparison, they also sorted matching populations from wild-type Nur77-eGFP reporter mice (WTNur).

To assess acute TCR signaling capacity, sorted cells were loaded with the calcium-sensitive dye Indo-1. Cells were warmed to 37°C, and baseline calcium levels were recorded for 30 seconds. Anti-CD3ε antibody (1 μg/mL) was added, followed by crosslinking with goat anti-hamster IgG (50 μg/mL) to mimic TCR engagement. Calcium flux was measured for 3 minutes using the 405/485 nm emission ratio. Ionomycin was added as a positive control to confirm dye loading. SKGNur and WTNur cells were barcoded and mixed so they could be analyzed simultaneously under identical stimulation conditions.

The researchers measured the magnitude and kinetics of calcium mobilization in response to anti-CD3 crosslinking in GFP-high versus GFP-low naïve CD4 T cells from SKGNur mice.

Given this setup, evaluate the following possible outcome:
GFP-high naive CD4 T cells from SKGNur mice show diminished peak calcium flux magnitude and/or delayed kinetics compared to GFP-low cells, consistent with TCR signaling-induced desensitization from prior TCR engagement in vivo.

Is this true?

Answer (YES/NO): YES